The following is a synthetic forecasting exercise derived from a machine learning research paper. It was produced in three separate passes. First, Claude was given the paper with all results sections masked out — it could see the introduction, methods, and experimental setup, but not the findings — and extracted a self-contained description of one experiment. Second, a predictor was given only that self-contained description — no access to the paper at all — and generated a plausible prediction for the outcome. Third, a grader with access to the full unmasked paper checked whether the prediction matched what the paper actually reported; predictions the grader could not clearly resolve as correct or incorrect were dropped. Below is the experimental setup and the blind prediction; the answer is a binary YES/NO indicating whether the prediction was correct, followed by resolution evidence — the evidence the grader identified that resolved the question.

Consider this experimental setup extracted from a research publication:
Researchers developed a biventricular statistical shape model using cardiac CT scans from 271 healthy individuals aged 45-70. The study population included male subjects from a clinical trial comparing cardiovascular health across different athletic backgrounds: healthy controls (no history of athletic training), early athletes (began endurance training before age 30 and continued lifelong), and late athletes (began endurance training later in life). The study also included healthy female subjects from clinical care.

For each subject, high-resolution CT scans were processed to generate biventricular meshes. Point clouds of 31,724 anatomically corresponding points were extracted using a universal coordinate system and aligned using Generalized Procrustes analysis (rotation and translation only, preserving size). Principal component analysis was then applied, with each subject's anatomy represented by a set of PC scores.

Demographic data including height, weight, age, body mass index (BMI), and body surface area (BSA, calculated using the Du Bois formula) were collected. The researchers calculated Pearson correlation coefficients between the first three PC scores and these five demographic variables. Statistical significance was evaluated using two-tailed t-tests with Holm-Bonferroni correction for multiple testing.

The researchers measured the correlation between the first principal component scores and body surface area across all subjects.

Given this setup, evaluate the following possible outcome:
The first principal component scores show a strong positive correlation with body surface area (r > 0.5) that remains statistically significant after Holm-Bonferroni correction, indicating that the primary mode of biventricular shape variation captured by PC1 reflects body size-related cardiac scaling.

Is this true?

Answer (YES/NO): NO